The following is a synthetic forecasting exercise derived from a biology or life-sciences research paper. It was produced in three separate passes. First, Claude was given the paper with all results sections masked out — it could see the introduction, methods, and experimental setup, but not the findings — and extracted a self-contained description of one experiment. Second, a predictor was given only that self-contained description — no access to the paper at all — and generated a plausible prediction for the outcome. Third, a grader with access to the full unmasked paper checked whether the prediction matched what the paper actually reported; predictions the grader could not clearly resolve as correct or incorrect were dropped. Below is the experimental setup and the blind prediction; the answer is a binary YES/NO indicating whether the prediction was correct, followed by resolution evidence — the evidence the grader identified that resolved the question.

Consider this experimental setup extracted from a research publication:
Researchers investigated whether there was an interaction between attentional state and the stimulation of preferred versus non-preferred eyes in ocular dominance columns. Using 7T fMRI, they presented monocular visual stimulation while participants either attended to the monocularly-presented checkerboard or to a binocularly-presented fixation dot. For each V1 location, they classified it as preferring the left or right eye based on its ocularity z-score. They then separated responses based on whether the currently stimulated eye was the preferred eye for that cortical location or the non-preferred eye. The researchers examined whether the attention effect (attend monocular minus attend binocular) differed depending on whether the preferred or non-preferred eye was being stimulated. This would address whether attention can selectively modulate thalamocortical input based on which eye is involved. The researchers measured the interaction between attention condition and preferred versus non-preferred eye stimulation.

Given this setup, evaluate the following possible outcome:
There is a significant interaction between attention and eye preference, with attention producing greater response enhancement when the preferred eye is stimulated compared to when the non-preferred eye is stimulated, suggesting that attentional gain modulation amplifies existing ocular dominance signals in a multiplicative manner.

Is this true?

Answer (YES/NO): NO